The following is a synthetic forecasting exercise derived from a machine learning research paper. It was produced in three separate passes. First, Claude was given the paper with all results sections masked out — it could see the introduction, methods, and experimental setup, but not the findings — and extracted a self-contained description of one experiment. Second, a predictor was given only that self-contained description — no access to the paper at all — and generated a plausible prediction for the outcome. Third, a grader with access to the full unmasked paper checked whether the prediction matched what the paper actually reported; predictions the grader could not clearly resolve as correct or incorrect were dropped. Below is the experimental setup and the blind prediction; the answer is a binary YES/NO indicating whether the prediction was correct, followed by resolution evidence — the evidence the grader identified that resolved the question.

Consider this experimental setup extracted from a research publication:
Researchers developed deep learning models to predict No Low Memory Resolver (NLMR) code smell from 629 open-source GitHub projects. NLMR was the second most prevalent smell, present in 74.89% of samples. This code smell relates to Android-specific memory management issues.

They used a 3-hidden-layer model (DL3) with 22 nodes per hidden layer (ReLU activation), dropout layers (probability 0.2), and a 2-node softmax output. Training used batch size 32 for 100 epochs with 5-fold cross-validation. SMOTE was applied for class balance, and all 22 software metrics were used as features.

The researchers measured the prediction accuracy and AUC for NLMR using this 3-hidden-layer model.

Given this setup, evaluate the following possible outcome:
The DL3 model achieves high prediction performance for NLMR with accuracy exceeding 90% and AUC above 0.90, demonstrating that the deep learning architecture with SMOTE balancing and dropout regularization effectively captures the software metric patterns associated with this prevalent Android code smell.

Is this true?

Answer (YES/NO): YES